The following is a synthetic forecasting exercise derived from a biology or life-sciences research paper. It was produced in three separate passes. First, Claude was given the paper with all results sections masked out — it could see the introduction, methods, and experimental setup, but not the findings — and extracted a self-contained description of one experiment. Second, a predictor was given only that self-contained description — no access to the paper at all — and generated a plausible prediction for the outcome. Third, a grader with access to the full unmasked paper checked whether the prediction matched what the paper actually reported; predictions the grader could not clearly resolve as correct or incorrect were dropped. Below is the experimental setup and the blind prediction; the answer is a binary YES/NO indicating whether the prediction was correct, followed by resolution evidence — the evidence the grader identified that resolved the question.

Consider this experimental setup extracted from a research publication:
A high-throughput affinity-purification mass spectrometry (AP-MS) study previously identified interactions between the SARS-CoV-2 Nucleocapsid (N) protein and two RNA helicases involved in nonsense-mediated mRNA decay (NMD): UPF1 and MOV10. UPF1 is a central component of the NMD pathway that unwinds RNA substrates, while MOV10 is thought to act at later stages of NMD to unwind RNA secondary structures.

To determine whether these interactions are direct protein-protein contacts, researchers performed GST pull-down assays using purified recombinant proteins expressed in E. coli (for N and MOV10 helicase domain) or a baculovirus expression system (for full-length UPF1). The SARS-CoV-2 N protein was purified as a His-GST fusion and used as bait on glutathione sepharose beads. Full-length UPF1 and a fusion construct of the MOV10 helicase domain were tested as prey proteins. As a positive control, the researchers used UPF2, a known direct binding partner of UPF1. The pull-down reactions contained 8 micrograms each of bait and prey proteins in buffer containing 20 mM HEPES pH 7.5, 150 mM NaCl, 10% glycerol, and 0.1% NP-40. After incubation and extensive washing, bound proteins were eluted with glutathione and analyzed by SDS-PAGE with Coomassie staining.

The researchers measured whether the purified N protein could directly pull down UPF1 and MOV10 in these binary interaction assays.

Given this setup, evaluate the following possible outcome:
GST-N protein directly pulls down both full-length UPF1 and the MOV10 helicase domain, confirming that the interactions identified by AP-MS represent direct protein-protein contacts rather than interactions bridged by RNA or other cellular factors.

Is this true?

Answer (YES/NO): NO